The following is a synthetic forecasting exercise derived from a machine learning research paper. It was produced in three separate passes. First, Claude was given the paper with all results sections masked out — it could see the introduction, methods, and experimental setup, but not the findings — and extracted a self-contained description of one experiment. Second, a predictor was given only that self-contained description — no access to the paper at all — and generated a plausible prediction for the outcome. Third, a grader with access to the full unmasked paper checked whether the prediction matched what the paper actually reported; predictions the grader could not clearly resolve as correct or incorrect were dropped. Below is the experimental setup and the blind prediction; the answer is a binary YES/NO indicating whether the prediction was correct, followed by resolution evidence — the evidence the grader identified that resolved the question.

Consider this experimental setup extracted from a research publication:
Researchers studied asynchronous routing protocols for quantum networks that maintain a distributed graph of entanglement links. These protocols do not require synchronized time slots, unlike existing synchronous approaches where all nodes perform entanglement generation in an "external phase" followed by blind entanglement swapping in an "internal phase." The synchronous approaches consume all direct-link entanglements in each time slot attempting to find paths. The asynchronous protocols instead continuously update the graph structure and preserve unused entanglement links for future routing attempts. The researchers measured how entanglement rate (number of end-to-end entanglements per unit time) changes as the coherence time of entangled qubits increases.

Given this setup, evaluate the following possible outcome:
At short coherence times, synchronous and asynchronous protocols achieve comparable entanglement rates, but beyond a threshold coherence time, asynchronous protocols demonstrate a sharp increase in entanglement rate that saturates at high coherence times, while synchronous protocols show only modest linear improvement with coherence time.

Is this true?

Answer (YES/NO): NO